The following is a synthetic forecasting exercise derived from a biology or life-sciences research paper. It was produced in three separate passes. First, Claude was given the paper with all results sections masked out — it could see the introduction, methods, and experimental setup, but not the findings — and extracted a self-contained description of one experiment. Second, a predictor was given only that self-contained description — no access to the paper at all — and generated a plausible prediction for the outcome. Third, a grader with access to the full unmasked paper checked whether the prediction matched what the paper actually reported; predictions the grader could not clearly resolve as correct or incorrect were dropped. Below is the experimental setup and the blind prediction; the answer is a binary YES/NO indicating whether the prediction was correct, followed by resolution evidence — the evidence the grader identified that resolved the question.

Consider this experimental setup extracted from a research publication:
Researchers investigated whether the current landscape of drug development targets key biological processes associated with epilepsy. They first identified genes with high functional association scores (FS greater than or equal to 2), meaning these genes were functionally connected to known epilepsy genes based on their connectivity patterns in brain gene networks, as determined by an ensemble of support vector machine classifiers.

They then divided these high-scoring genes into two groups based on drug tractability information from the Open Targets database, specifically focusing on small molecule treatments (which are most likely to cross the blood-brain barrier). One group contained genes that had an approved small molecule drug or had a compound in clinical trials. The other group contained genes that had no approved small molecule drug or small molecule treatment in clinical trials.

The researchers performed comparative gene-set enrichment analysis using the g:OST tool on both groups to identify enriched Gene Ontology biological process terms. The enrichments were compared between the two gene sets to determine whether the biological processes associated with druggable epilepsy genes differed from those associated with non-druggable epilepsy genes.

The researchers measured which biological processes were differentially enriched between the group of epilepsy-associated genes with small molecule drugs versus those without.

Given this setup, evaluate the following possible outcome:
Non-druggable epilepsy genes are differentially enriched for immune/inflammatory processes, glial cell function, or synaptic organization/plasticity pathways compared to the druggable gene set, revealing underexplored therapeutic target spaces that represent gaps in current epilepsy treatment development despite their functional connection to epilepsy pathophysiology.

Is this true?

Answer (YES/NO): NO